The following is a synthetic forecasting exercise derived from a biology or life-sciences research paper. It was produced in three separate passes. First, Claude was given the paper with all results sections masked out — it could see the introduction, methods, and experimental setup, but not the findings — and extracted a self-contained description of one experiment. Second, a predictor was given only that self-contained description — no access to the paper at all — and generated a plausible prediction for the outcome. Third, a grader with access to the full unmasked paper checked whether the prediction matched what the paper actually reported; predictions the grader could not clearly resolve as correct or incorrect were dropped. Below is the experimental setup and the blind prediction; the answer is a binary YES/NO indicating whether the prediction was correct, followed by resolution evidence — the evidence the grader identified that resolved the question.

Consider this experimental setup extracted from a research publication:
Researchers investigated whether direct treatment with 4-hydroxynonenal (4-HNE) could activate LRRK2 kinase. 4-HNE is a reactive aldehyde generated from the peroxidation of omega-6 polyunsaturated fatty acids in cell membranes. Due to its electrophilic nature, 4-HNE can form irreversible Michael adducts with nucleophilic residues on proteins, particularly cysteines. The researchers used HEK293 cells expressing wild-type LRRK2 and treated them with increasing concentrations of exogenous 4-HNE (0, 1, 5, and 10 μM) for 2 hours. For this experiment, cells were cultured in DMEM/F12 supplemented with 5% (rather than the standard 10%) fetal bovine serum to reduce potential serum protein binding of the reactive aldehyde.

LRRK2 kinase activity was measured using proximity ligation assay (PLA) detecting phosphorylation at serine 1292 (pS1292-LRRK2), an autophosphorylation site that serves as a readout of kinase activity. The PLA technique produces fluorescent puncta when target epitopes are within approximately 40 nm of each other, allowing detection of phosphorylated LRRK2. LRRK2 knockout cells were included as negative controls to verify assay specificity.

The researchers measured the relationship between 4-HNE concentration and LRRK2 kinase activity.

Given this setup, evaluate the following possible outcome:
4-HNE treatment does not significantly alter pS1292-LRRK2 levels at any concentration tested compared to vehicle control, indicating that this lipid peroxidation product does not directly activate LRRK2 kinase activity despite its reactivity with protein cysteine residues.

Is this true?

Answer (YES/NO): NO